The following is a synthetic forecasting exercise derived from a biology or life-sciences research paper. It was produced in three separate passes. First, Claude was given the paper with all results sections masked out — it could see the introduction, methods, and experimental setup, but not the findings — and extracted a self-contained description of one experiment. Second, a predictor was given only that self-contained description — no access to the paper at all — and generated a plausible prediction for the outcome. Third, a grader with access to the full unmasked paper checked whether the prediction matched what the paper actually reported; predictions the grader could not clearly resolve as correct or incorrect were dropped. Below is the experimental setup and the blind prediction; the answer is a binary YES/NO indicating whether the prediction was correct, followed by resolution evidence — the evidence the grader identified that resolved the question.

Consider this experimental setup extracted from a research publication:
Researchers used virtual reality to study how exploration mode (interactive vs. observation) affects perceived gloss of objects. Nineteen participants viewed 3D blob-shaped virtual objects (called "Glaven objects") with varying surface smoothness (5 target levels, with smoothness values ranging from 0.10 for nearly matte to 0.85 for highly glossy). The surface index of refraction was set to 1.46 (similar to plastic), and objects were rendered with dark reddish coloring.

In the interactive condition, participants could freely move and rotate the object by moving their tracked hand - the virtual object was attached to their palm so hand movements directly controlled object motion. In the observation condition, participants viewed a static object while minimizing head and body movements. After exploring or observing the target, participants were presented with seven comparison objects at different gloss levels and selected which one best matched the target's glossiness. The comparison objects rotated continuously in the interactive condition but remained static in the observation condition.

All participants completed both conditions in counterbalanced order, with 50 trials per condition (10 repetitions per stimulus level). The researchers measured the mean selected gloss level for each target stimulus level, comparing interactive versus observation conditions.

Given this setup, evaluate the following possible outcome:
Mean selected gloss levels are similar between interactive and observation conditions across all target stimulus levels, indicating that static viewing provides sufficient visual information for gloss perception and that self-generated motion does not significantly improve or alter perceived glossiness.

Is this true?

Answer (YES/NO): NO